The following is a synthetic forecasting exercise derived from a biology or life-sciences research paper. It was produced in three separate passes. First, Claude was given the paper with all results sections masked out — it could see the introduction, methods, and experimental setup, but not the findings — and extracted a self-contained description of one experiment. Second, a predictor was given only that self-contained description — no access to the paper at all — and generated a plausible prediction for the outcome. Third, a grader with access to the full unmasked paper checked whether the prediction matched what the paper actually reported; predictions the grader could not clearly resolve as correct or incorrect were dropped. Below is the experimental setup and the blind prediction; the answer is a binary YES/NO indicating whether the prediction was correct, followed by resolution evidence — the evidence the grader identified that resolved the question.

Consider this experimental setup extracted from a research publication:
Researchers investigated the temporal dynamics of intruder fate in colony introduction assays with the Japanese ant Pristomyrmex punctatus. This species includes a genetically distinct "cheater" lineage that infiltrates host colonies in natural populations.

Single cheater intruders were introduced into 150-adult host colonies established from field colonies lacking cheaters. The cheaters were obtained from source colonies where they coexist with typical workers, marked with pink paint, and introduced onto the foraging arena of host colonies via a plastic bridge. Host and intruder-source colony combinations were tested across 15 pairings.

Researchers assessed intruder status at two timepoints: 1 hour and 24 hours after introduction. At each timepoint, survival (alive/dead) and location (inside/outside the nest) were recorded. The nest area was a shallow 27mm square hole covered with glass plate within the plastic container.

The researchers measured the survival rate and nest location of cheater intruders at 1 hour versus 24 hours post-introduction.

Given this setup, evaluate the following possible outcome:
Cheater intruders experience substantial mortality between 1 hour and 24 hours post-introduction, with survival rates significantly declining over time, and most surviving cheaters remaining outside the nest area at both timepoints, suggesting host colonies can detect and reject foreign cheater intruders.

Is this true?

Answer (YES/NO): NO